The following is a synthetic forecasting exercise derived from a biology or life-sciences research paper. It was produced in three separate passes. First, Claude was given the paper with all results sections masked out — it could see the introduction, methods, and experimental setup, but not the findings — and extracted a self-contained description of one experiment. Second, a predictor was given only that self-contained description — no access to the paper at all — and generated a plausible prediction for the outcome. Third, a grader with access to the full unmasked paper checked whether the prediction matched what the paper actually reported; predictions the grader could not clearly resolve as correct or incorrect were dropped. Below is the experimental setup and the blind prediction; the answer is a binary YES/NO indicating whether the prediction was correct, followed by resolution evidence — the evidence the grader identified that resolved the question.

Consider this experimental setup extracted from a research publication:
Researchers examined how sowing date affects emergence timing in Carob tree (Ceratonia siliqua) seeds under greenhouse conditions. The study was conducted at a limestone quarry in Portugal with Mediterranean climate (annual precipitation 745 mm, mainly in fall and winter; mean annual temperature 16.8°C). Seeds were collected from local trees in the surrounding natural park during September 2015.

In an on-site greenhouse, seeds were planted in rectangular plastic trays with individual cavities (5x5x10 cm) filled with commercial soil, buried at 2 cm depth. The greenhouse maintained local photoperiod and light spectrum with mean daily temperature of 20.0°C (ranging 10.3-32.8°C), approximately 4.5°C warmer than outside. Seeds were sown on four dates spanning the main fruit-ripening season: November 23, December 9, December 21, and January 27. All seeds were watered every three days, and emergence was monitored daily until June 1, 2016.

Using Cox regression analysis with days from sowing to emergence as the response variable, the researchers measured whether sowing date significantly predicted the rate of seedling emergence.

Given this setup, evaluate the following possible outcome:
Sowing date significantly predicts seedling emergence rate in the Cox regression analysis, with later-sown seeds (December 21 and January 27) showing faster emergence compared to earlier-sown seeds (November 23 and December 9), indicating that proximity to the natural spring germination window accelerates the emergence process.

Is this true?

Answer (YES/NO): YES